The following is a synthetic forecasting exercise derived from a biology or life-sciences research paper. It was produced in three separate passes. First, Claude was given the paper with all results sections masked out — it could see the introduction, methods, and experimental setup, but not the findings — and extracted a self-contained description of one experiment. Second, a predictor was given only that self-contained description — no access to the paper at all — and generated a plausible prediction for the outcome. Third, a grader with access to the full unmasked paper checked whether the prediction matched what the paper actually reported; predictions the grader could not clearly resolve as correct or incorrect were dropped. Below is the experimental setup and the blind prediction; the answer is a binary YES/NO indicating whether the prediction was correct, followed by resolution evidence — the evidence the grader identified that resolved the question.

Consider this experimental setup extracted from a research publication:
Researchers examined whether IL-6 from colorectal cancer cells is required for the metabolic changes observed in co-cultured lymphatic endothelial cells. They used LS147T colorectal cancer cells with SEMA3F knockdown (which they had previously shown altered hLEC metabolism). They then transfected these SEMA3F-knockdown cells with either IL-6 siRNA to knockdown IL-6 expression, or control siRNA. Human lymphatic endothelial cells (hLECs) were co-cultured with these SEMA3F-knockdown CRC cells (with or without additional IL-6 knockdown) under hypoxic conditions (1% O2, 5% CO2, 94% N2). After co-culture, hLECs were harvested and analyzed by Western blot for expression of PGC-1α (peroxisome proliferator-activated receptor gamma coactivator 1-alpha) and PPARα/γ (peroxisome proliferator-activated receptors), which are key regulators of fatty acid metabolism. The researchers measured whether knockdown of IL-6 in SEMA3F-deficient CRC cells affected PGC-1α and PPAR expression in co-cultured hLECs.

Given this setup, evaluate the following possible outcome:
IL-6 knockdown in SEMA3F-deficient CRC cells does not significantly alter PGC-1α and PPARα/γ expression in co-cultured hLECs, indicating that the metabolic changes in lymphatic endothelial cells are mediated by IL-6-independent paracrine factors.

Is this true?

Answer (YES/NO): NO